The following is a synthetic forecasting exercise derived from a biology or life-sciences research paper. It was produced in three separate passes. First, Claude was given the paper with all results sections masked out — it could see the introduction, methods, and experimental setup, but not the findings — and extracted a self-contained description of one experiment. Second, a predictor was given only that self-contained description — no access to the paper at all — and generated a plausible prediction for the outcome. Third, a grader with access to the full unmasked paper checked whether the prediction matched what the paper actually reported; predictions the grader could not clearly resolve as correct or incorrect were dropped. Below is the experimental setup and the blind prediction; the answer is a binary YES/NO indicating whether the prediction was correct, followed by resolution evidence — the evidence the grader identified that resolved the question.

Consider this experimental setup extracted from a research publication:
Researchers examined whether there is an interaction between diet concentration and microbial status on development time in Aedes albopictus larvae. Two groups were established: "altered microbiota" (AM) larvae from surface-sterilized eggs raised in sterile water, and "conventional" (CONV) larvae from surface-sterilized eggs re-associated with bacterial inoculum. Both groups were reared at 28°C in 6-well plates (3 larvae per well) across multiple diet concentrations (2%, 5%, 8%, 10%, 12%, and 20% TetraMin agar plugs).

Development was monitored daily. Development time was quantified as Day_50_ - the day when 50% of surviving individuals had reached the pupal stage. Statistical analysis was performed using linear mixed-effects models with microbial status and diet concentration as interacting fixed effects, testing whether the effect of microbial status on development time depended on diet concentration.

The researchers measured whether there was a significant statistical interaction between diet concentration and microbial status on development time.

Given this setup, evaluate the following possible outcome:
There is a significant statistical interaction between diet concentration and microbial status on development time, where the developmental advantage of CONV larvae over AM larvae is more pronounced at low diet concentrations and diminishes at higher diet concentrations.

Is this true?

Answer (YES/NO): YES